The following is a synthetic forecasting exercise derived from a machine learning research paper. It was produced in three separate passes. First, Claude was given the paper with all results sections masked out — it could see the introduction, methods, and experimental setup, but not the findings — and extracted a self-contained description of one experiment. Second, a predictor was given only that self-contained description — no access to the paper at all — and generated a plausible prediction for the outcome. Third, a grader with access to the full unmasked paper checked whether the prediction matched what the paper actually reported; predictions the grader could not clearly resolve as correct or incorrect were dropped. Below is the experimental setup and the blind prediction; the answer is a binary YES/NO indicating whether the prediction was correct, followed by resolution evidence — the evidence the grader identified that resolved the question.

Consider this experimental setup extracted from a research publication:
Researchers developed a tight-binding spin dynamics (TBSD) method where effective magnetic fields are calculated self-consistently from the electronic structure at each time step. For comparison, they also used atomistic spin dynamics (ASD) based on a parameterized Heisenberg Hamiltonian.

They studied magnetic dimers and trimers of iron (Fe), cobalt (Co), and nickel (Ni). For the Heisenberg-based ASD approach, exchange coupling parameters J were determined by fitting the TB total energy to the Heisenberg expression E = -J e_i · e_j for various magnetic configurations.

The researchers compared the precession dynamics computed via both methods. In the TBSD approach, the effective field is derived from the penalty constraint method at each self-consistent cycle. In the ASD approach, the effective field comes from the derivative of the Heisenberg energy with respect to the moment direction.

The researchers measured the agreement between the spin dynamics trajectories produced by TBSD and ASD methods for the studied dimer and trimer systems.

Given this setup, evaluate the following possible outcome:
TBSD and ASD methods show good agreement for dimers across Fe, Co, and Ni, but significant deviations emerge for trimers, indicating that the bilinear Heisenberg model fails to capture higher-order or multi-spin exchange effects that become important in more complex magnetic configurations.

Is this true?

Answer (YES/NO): NO